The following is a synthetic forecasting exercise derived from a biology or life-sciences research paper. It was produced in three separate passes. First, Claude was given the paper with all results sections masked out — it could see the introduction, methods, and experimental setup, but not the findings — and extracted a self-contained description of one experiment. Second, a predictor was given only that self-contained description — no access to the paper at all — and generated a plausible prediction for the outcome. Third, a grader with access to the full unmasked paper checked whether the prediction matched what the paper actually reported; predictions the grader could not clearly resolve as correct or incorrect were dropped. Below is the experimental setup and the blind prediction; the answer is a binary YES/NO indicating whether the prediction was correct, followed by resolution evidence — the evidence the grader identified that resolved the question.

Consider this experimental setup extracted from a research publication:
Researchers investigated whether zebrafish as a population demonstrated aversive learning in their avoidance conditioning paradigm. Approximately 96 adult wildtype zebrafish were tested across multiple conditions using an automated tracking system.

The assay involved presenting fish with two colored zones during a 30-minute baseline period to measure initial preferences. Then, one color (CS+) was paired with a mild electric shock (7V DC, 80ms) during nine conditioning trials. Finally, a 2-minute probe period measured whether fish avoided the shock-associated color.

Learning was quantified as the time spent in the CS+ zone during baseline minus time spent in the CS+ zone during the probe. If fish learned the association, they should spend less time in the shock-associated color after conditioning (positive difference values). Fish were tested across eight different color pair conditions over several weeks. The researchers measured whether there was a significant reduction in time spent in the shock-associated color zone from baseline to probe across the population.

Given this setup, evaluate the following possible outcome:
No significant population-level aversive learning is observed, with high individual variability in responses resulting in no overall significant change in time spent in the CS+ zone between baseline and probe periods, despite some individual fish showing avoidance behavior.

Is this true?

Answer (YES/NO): NO